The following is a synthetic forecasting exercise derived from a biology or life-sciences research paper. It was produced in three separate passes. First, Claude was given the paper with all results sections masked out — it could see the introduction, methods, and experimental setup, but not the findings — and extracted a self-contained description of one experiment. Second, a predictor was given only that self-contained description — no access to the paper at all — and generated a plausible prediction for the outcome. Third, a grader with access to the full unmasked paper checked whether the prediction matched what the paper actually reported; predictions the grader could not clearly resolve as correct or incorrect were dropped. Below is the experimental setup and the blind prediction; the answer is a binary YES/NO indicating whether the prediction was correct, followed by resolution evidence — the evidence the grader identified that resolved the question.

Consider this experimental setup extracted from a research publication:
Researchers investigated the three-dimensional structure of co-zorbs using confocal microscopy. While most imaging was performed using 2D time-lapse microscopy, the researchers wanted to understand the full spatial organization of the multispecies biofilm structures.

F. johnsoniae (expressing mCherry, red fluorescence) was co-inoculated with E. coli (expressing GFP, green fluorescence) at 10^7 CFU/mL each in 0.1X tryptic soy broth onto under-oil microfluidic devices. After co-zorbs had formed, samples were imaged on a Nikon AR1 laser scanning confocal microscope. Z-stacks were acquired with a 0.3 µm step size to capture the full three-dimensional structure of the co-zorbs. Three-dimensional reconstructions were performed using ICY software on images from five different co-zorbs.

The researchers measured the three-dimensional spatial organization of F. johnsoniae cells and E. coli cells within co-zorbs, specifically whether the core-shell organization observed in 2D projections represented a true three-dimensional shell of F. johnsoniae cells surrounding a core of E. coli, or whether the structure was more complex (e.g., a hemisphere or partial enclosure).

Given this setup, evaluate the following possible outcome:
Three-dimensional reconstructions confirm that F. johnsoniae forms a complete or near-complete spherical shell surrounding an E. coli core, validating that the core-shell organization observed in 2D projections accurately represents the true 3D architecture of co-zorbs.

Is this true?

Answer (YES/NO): YES